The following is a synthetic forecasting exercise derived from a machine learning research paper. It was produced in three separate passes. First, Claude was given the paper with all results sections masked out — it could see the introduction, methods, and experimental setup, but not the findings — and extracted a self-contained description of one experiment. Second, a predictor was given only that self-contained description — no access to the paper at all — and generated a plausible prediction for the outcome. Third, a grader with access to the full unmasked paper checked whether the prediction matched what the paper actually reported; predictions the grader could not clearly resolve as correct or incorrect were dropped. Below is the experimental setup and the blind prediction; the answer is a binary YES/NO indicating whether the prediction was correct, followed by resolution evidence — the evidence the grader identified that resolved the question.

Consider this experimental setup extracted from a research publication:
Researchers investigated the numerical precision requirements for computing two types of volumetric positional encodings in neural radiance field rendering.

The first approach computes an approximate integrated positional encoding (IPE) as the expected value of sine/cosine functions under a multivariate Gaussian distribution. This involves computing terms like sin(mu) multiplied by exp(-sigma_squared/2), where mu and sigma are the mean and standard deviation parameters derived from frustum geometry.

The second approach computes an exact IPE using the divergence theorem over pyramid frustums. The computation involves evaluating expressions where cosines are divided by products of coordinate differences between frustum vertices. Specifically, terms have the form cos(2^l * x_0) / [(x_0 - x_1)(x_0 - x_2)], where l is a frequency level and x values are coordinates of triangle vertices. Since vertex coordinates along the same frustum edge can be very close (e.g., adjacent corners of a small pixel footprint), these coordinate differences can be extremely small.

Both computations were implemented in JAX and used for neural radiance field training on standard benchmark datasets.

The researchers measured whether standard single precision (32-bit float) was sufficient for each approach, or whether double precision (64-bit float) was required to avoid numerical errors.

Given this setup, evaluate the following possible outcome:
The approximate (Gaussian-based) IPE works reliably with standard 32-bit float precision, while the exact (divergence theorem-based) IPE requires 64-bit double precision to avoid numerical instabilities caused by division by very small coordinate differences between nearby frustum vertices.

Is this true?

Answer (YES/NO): YES